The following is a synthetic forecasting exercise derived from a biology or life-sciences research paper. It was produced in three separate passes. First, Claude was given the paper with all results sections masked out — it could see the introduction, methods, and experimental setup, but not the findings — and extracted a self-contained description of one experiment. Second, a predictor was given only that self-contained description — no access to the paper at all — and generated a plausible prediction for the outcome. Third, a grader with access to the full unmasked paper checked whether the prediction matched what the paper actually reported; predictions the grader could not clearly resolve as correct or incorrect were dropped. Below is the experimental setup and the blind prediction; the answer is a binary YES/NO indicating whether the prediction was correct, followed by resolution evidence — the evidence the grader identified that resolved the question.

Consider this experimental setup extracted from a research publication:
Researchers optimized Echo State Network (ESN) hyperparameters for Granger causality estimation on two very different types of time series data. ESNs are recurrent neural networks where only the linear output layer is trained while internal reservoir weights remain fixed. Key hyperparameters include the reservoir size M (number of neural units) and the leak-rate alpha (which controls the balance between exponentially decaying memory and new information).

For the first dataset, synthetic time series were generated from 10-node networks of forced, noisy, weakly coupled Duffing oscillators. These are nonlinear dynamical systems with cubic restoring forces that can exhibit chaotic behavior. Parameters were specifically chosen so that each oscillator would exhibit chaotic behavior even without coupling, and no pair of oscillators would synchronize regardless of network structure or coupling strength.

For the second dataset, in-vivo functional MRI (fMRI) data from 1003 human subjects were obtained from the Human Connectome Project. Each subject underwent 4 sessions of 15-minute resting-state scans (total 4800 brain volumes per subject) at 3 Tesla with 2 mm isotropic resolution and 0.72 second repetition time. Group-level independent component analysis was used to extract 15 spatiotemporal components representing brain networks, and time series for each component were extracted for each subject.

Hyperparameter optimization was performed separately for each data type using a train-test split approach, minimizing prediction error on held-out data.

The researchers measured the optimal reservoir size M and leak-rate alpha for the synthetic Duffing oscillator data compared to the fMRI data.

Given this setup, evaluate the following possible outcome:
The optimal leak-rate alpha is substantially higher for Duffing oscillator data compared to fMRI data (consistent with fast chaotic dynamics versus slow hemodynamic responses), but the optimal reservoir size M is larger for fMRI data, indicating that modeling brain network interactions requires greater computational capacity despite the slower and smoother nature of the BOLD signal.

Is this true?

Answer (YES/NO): NO